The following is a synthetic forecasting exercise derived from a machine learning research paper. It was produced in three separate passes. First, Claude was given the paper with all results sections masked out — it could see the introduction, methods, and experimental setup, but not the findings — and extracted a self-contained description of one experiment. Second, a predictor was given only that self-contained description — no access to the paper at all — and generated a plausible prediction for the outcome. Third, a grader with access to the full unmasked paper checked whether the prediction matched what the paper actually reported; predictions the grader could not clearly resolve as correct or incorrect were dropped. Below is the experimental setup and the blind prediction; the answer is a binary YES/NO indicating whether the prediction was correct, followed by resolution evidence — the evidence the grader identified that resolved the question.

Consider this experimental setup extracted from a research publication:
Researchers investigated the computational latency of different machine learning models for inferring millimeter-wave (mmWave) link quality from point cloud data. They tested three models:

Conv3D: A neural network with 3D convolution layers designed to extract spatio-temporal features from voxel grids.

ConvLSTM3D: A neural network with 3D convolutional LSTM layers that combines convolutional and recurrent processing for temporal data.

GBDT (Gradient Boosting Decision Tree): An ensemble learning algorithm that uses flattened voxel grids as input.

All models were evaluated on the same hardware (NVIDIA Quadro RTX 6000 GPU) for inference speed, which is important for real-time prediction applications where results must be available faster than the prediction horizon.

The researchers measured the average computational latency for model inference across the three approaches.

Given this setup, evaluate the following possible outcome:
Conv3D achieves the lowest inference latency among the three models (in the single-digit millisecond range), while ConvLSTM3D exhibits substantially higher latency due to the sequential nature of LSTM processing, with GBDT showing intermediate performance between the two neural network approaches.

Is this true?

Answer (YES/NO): NO